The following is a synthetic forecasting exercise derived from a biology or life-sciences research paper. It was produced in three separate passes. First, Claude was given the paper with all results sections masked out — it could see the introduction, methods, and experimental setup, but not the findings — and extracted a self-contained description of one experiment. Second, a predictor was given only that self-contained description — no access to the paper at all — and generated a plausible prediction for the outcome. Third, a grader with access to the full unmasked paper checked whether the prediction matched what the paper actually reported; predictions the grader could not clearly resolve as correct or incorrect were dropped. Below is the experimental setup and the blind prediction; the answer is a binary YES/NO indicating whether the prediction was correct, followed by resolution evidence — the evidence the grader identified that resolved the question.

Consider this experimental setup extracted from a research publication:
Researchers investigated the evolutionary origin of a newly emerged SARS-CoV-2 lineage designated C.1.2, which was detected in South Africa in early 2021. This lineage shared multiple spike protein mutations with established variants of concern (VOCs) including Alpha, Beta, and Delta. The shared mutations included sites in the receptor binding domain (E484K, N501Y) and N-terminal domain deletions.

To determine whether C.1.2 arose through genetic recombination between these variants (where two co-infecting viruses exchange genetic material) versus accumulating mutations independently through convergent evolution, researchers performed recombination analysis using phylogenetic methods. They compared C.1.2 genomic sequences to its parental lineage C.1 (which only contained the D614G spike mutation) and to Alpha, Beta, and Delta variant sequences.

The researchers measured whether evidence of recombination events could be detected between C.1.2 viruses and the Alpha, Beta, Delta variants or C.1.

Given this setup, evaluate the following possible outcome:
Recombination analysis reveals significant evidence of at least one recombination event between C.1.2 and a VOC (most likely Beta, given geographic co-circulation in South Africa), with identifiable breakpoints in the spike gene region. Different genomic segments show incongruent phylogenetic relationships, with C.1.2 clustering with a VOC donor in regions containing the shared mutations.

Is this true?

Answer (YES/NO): NO